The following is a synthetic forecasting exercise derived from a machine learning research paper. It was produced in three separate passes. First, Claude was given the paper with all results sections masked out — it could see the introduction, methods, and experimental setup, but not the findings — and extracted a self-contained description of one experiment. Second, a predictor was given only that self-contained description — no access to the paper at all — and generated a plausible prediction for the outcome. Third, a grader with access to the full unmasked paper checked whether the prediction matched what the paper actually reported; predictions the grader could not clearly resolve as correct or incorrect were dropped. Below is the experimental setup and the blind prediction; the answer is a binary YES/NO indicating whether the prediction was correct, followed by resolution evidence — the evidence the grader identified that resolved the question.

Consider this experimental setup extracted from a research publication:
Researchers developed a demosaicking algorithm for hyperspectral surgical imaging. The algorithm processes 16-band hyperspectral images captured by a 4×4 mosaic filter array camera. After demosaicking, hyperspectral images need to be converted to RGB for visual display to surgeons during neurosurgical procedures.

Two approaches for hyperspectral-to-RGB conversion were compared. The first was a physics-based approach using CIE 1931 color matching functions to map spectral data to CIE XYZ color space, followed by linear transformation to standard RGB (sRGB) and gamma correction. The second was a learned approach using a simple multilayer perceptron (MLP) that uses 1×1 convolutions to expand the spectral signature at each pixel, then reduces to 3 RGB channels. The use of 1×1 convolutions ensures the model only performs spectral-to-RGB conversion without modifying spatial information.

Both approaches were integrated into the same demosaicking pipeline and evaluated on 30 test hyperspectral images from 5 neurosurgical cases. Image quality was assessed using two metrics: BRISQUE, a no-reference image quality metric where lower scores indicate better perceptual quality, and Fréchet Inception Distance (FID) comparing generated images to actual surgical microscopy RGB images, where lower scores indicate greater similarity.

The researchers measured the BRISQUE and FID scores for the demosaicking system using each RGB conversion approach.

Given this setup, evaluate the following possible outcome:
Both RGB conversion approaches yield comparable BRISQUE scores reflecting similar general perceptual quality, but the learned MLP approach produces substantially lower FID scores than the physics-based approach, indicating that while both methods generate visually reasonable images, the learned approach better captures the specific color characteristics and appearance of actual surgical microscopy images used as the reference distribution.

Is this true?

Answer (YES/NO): NO